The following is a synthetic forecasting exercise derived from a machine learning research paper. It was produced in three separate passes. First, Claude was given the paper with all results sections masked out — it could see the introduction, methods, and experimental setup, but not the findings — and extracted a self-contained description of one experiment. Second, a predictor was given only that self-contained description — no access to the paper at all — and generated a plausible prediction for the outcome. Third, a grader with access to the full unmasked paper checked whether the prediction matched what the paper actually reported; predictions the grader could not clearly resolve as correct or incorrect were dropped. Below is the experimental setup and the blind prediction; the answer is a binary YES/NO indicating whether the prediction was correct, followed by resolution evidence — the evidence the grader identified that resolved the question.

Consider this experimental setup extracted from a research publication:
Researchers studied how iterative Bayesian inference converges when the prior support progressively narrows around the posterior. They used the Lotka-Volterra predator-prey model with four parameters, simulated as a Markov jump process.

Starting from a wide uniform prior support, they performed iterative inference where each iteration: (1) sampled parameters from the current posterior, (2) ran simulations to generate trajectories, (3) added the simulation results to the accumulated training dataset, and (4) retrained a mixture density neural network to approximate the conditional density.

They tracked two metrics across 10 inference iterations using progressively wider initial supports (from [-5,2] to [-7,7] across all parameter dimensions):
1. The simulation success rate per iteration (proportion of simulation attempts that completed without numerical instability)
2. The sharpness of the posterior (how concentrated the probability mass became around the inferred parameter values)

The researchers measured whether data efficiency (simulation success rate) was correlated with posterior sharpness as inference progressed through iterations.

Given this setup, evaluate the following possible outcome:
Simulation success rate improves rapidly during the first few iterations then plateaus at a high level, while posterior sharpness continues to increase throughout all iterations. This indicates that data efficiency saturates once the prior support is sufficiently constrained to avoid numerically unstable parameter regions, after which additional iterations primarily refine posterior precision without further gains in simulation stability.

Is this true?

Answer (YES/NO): NO